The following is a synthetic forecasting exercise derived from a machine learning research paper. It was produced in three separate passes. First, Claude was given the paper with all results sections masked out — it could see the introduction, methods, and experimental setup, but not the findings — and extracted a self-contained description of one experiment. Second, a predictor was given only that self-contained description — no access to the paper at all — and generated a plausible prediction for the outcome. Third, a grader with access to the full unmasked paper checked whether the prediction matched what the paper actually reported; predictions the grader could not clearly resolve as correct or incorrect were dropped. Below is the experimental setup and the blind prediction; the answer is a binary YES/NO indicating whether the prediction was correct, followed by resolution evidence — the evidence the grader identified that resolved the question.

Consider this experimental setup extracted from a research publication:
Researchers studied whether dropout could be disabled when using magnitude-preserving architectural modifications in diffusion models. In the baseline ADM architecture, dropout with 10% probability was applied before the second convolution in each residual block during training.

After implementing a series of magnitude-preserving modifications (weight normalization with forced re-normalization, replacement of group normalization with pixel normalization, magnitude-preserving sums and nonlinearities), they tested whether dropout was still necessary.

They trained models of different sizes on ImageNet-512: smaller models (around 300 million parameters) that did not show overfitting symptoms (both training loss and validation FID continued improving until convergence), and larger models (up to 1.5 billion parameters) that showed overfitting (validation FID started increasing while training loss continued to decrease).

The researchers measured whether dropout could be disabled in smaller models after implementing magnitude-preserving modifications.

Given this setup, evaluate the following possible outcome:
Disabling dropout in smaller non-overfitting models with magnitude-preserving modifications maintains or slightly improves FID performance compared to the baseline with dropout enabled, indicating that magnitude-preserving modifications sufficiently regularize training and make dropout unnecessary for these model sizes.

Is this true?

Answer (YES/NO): YES